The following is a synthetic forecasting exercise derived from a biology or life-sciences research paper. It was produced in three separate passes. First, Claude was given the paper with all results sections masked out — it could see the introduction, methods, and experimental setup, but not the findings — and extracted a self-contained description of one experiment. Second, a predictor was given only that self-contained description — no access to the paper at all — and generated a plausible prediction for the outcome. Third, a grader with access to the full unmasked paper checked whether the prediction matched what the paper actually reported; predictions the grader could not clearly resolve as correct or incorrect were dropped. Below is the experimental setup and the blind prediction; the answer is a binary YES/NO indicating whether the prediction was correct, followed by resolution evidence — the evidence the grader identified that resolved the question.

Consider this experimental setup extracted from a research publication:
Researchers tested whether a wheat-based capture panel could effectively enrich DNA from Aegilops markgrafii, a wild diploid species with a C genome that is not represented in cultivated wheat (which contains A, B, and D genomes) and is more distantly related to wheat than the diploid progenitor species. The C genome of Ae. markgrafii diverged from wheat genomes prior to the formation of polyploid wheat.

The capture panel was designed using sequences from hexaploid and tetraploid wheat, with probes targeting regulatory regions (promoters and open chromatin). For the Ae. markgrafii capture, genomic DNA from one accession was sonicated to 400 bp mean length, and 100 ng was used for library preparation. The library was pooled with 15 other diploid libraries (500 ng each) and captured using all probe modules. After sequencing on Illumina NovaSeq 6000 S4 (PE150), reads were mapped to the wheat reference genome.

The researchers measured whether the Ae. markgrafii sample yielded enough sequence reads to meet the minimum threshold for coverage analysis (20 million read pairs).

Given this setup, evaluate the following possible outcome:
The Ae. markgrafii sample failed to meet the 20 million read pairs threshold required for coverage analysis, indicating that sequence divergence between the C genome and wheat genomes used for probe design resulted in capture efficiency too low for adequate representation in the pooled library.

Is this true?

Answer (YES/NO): NO